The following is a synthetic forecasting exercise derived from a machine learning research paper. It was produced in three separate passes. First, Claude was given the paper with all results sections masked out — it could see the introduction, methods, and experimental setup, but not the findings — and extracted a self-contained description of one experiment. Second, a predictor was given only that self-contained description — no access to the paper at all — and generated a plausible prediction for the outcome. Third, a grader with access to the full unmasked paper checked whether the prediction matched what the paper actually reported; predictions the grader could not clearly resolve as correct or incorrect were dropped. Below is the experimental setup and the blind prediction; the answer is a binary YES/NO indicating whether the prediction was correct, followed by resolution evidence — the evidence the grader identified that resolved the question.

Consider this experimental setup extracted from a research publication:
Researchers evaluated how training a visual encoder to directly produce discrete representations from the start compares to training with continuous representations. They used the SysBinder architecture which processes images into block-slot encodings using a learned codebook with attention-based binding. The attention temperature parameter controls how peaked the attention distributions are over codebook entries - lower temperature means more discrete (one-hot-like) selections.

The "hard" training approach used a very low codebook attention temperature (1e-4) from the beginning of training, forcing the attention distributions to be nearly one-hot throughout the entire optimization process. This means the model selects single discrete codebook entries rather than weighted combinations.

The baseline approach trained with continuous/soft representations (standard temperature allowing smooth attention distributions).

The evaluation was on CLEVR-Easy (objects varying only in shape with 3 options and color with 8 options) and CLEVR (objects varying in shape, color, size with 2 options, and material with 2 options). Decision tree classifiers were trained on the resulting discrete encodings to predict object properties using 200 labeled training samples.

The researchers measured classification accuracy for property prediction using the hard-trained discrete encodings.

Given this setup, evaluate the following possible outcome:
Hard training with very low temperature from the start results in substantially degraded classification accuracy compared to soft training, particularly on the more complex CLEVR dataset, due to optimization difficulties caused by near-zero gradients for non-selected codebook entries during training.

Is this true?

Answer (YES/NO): NO